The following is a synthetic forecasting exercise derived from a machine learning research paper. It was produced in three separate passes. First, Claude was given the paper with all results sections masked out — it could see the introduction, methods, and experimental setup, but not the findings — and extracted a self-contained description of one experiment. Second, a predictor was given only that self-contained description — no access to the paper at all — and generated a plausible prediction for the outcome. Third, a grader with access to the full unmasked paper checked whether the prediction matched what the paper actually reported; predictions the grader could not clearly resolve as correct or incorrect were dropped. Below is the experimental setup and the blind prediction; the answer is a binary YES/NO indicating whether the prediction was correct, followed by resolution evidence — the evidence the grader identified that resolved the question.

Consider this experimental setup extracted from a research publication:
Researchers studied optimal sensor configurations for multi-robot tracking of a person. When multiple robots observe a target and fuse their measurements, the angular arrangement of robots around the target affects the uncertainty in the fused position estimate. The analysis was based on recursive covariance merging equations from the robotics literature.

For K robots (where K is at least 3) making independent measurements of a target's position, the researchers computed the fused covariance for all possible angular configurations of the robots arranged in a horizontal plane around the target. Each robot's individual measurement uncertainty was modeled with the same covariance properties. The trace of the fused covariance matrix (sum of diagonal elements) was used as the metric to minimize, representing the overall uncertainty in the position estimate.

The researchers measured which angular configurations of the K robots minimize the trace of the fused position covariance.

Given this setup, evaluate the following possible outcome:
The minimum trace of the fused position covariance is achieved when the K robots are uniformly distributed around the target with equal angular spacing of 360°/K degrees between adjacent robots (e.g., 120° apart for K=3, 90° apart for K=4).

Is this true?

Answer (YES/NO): YES